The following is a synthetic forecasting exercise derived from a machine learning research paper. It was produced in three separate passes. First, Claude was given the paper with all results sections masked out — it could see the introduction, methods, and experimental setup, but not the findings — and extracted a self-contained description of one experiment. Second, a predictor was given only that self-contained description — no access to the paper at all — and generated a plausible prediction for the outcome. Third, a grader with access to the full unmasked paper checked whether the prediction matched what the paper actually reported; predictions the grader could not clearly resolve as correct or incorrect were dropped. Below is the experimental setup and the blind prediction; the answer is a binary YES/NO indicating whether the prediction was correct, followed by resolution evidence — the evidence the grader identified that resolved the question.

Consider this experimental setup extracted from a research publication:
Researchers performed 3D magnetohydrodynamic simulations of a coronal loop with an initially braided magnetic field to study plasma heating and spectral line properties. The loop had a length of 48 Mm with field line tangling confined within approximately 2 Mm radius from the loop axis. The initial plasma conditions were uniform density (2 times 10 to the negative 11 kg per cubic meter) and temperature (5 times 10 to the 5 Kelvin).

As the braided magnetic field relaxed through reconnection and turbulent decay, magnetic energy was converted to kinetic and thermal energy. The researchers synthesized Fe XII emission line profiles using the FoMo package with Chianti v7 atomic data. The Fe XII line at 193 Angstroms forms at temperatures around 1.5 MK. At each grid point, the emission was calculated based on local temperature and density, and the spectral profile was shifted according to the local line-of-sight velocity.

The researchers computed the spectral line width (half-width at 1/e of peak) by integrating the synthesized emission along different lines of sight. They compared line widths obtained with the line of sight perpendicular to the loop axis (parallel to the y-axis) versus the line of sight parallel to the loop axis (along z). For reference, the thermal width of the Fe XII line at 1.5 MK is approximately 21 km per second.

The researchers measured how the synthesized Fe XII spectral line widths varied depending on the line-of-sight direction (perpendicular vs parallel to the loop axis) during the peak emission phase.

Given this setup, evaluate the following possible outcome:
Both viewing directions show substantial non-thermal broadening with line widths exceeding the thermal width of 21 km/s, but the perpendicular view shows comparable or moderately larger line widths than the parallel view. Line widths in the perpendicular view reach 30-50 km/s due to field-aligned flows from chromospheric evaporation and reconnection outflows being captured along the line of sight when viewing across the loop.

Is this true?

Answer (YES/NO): NO